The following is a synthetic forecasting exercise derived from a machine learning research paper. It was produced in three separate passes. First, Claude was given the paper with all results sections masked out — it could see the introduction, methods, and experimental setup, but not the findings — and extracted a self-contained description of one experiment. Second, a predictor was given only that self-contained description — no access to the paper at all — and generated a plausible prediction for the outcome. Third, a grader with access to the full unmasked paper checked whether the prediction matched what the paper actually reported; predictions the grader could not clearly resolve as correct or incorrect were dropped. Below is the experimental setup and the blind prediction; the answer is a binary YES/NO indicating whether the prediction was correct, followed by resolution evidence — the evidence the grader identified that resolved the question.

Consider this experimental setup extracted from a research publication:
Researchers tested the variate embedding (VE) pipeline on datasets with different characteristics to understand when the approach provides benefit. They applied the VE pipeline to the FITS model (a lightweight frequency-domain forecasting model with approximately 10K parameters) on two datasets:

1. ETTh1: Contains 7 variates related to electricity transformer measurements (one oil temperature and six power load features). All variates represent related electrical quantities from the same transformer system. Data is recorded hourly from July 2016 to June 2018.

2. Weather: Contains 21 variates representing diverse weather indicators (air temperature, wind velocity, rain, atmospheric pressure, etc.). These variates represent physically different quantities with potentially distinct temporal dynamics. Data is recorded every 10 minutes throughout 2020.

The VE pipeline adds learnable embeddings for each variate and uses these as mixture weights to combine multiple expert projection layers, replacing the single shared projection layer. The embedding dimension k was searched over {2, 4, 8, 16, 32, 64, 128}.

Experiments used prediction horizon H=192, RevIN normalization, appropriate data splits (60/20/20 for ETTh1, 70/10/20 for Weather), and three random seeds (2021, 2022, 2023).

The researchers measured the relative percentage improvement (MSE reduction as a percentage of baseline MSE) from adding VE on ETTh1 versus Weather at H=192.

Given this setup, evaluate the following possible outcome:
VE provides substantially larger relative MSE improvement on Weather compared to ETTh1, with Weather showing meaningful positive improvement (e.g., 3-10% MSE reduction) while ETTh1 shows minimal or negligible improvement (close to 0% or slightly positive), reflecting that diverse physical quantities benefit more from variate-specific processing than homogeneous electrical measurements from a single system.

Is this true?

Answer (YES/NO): YES